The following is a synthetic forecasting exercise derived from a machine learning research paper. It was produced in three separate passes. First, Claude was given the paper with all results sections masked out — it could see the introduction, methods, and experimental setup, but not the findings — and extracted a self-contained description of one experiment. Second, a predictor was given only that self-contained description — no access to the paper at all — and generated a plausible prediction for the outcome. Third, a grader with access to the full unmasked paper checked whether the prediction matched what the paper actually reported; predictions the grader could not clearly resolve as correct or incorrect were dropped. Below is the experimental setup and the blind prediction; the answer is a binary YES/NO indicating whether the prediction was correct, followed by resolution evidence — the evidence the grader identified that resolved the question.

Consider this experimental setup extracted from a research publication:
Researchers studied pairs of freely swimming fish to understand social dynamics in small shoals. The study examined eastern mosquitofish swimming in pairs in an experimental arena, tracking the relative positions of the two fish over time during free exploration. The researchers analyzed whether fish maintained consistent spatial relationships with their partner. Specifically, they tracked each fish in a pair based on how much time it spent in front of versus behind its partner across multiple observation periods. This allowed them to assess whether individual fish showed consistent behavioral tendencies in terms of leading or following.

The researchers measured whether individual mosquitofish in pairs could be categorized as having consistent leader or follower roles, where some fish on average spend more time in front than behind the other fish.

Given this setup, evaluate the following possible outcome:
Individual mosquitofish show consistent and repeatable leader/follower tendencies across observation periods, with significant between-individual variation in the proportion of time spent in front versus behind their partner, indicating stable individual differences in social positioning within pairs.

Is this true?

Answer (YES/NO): YES